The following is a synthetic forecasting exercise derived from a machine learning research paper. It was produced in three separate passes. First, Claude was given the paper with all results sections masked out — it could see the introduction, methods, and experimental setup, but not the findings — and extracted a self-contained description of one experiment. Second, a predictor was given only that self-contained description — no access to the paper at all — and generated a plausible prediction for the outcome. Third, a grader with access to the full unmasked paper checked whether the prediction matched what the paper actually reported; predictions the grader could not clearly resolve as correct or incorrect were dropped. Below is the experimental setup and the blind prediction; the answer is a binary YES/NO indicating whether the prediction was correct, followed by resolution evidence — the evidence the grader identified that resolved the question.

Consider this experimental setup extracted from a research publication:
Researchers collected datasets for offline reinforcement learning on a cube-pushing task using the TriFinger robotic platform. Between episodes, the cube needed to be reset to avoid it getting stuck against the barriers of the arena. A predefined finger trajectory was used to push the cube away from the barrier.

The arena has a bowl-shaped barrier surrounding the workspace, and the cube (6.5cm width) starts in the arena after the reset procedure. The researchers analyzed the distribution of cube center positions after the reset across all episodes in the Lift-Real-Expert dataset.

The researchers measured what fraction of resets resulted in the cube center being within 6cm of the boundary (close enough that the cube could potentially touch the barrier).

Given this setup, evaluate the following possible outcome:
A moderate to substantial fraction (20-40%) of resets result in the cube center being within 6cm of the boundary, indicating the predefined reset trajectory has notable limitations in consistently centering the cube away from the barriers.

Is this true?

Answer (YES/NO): NO